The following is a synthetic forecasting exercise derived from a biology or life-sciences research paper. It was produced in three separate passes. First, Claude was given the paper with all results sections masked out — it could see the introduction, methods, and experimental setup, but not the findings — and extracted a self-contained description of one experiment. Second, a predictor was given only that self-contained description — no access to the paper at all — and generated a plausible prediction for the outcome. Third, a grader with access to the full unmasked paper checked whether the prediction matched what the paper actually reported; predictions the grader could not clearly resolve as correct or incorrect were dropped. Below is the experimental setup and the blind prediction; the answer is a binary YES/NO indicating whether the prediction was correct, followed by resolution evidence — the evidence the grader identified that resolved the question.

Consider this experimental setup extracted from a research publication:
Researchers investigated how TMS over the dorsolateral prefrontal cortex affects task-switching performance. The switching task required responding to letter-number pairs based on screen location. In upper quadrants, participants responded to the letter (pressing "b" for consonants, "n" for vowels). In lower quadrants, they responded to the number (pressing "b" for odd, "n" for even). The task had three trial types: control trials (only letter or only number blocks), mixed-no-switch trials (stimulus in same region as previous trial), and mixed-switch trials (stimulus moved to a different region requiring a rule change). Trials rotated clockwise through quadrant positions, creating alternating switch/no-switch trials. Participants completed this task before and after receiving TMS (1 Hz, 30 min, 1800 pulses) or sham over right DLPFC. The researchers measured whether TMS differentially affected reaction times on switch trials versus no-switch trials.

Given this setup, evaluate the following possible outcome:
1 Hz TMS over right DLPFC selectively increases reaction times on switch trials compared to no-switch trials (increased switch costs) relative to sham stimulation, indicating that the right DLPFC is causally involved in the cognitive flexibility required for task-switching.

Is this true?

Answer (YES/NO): NO